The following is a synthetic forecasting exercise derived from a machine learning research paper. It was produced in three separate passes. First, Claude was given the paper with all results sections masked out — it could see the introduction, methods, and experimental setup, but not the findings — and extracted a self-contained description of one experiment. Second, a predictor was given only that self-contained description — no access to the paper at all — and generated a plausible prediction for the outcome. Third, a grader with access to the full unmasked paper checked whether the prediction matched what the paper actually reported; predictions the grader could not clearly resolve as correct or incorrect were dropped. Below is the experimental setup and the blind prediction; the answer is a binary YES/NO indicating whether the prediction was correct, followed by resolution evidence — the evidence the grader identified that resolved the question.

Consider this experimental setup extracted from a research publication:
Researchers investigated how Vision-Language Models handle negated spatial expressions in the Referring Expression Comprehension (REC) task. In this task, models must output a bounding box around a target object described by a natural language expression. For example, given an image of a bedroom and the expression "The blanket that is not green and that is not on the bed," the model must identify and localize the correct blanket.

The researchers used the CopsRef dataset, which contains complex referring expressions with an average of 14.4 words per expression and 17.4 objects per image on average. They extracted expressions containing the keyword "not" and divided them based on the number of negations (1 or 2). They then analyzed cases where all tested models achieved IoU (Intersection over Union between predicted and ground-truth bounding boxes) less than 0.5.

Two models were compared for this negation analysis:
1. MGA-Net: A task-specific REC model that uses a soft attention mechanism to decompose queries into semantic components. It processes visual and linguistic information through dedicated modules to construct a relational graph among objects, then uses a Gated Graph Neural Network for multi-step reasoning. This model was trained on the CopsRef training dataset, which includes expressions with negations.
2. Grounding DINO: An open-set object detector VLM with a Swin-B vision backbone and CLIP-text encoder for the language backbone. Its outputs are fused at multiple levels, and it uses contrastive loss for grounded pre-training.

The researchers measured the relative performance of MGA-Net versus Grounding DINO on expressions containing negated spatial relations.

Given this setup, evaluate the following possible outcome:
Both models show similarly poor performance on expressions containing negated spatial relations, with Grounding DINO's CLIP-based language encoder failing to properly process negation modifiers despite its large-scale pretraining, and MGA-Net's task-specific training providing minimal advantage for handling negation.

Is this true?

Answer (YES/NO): NO